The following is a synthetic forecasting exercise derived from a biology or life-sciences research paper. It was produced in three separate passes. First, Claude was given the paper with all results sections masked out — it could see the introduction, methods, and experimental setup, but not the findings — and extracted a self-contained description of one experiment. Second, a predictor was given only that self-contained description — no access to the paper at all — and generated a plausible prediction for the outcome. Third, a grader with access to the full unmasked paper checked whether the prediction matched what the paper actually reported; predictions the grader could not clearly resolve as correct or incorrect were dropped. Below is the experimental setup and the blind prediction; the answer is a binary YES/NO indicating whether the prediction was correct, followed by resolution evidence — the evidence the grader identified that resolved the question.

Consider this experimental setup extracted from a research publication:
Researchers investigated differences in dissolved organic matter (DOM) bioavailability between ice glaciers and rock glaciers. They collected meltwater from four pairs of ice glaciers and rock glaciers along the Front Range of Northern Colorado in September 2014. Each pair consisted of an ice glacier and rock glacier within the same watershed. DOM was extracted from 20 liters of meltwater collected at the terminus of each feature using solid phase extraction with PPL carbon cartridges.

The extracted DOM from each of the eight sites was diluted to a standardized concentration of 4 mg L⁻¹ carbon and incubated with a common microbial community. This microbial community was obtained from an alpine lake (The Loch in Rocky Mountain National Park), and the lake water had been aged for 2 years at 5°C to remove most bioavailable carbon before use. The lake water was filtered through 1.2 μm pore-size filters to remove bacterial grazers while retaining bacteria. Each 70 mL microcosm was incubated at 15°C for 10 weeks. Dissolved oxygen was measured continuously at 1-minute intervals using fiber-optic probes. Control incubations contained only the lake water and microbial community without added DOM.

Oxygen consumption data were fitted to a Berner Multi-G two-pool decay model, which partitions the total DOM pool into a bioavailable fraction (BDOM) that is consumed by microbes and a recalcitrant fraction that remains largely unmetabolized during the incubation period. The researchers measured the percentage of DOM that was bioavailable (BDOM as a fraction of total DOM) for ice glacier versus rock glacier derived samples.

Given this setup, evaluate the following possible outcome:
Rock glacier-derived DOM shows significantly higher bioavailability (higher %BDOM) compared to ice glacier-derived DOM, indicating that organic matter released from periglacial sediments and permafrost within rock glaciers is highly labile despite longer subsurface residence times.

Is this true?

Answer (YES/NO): NO